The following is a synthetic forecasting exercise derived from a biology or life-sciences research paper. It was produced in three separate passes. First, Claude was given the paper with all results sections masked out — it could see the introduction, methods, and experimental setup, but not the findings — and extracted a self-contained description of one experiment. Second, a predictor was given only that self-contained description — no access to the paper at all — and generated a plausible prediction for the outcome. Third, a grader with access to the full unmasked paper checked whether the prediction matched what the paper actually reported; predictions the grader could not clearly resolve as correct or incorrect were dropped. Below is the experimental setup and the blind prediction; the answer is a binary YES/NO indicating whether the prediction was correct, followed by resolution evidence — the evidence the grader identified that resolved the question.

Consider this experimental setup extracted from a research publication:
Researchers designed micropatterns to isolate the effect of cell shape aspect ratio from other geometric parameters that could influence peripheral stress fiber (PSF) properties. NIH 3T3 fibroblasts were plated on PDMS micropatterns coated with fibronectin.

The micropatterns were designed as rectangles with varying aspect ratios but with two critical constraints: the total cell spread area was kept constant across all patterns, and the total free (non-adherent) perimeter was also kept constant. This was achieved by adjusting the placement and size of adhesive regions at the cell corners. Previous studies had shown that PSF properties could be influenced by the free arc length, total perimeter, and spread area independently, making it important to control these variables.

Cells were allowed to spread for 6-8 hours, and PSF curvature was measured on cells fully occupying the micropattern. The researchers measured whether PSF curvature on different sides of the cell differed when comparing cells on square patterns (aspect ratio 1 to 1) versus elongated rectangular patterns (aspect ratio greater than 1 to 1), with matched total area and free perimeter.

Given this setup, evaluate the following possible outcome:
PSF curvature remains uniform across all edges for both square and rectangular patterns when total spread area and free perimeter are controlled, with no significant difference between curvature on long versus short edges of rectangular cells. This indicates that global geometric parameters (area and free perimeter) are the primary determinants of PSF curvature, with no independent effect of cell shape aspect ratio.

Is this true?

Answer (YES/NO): NO